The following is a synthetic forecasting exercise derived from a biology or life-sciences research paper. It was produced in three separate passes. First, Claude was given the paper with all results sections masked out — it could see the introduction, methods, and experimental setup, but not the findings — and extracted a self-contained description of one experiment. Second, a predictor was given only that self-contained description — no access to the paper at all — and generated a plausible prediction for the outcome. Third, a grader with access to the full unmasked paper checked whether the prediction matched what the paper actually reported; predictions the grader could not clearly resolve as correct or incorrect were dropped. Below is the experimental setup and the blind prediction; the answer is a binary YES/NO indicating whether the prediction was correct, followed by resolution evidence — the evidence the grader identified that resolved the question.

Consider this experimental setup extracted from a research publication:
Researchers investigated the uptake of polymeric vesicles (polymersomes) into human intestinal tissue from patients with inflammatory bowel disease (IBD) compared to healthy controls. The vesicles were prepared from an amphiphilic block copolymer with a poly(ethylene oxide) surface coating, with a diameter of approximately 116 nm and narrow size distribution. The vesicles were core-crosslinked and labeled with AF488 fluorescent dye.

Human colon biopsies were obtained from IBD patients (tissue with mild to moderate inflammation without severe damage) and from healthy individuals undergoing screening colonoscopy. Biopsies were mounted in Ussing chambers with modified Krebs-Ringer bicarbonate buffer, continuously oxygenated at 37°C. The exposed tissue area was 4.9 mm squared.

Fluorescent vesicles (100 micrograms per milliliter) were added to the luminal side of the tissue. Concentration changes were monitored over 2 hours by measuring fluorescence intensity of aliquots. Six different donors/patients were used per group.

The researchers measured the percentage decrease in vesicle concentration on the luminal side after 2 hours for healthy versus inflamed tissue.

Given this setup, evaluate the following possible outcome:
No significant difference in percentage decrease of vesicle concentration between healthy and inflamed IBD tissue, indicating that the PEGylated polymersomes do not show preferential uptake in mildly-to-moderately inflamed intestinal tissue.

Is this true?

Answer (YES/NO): YES